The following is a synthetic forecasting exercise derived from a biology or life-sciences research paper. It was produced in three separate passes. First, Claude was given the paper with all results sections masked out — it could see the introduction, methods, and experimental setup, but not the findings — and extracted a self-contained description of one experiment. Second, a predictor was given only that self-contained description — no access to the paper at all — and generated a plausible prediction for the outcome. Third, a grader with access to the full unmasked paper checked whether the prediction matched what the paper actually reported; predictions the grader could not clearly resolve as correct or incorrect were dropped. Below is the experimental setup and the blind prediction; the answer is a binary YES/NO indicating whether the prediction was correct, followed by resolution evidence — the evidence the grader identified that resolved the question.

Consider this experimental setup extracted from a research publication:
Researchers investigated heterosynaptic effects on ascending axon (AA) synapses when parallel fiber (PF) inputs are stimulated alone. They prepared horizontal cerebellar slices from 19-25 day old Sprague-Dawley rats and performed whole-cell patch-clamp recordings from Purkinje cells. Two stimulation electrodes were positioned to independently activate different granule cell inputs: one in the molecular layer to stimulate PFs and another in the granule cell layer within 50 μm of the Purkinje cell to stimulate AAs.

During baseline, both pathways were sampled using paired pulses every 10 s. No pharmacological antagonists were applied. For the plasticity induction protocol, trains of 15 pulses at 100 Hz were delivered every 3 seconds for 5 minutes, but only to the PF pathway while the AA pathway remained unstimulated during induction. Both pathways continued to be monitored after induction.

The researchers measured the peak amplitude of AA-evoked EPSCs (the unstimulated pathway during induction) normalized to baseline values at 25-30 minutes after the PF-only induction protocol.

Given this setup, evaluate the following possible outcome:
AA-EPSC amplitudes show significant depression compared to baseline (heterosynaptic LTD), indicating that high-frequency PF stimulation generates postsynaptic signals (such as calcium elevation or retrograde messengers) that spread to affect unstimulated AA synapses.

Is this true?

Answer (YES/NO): NO